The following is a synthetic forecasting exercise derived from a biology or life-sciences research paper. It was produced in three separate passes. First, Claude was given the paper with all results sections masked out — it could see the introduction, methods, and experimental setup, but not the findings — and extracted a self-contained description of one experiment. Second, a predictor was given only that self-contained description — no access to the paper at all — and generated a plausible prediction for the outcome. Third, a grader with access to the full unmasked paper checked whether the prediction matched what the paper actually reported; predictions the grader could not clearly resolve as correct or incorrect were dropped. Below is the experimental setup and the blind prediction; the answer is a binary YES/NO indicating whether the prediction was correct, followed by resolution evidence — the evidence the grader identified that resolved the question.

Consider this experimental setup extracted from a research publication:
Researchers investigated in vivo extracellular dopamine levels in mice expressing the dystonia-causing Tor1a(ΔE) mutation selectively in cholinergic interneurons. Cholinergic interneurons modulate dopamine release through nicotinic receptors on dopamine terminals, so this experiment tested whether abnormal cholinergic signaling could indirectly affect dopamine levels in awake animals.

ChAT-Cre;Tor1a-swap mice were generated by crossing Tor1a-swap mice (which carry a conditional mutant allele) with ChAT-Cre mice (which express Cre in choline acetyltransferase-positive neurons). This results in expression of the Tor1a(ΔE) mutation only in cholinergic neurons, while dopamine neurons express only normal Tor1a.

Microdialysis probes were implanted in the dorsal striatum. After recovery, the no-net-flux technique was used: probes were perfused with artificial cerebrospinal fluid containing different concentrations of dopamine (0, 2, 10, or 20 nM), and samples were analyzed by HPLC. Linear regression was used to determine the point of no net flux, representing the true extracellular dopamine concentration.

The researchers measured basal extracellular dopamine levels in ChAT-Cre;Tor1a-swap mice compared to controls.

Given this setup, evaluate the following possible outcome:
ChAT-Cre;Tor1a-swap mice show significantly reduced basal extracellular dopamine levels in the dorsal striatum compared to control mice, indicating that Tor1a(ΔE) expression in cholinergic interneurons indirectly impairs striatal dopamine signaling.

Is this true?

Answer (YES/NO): NO